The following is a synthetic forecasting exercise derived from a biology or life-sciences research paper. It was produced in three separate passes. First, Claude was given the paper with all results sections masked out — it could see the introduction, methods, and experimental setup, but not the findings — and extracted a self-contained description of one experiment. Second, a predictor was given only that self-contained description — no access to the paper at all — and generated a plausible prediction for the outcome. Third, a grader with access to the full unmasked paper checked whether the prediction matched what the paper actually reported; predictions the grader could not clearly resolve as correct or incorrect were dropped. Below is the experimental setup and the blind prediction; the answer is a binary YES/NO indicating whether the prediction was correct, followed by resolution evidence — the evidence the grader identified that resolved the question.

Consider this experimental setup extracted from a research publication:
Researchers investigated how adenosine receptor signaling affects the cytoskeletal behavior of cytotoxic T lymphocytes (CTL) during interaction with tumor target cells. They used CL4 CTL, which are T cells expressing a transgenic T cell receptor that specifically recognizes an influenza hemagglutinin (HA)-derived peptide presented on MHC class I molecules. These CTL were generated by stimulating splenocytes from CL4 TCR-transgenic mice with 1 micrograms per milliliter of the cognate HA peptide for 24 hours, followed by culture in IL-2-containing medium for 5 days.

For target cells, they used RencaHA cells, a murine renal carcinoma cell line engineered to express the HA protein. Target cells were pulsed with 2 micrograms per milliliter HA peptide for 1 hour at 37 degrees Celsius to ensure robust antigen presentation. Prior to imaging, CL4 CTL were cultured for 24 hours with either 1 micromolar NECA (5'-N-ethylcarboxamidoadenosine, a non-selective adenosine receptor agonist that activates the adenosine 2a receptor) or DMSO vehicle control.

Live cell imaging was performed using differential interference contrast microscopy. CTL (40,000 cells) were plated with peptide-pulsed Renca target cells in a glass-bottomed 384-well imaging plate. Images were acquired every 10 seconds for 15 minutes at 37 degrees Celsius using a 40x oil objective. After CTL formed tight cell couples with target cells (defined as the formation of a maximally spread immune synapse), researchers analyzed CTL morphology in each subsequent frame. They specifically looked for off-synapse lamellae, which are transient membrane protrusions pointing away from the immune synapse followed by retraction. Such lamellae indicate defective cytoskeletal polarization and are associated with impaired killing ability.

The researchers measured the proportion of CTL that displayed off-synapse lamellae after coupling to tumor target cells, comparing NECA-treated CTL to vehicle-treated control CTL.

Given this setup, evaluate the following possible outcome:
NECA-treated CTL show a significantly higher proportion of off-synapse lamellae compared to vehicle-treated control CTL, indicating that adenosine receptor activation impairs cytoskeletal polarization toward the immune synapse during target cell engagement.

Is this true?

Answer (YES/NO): YES